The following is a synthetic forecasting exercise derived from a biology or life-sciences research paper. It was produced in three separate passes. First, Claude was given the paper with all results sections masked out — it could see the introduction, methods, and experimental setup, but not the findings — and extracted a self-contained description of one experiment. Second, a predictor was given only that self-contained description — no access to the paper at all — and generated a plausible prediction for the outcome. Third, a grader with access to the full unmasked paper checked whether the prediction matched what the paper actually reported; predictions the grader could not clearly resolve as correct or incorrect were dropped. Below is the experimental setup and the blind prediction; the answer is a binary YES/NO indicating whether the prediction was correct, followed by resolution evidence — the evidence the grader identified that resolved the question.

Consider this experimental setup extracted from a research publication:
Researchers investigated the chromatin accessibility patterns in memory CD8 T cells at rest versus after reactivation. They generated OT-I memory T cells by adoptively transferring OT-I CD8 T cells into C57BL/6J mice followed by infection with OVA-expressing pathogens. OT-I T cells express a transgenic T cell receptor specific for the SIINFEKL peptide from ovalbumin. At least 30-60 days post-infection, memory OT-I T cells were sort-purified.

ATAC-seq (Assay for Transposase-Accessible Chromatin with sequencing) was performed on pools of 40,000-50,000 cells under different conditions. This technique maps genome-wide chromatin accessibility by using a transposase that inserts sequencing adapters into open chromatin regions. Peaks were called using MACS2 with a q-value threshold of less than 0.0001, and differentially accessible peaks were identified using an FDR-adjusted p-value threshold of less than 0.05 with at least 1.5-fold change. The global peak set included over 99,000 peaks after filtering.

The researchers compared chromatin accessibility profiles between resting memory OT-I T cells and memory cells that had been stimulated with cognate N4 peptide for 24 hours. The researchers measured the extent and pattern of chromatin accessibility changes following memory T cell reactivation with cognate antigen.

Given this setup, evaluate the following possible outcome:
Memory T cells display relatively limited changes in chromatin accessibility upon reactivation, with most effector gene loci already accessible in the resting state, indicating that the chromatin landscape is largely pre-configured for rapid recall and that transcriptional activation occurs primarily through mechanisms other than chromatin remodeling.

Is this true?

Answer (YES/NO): NO